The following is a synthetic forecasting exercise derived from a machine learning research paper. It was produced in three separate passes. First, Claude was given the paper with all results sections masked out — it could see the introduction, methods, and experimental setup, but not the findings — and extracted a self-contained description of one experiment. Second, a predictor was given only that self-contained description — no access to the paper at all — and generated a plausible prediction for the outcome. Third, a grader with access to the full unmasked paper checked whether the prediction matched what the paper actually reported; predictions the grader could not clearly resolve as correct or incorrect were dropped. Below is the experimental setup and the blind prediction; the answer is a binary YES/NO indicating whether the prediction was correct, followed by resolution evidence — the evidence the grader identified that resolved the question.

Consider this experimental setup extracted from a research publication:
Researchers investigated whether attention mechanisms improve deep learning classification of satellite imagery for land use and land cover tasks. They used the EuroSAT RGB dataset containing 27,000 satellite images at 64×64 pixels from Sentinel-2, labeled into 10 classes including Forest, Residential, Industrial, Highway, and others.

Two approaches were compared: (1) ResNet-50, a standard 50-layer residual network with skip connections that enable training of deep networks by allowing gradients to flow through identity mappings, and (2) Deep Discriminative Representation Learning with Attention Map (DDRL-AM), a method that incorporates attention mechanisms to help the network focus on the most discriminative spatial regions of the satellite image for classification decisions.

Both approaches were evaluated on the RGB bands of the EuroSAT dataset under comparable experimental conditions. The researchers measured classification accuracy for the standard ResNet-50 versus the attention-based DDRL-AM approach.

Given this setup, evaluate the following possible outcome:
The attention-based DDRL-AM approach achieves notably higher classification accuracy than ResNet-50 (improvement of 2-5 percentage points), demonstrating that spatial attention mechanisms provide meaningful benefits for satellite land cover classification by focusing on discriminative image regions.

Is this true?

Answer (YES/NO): NO